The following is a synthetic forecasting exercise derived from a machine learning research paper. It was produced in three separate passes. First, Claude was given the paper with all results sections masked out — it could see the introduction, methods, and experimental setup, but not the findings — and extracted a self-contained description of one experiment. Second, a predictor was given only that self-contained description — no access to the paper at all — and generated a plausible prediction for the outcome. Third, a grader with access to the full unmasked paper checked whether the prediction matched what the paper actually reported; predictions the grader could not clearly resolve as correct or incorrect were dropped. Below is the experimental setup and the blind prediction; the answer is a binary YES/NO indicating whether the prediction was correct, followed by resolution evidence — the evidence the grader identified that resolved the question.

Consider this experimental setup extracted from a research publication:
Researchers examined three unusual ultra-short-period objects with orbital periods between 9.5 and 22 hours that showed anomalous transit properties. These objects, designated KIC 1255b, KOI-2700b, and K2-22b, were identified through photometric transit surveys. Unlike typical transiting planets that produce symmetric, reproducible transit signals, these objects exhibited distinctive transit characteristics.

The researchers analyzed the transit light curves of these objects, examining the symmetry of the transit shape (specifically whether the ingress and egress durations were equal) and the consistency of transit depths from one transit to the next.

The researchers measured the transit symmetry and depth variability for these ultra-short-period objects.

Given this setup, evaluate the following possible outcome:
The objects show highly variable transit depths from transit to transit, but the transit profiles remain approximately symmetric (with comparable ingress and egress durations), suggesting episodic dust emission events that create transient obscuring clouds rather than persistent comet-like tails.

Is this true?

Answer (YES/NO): NO